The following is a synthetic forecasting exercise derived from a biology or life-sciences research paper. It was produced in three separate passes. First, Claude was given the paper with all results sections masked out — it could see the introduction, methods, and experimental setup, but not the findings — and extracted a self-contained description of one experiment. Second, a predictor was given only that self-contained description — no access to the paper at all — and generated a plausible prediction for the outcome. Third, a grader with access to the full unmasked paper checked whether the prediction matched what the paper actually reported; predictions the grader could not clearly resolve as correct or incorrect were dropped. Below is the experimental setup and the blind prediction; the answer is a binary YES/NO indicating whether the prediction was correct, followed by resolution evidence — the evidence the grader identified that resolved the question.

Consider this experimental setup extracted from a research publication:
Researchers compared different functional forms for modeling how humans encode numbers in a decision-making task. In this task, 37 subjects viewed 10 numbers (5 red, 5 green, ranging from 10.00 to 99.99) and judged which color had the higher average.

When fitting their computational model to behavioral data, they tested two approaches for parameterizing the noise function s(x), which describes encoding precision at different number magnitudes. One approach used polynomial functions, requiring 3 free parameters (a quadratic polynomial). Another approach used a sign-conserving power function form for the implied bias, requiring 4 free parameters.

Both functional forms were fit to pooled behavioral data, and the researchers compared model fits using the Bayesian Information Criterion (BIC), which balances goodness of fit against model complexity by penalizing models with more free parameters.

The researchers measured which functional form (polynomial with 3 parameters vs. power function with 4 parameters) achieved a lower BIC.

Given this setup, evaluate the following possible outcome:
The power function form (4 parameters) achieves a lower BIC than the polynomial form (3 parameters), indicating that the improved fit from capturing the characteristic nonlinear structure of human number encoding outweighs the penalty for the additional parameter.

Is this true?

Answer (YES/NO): NO